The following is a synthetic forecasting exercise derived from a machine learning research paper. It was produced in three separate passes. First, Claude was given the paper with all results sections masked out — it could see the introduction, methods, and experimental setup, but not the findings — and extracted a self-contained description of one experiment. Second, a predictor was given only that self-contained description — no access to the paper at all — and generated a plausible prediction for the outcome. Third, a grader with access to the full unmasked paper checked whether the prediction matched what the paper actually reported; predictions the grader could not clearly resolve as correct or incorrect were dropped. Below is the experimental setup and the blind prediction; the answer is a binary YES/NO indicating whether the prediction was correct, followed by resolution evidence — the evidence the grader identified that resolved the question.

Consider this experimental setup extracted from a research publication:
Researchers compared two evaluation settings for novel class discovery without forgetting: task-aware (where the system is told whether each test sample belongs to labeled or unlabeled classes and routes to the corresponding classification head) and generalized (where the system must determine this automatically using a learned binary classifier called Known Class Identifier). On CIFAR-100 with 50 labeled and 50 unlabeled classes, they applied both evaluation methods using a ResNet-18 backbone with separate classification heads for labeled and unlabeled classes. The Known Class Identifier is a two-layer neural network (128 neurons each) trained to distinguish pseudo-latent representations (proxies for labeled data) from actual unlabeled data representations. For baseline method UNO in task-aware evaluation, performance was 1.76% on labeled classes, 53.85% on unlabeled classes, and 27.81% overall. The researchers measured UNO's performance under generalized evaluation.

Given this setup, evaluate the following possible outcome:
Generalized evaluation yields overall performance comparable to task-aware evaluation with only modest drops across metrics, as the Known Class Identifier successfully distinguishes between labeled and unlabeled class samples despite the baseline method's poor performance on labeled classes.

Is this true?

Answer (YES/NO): NO